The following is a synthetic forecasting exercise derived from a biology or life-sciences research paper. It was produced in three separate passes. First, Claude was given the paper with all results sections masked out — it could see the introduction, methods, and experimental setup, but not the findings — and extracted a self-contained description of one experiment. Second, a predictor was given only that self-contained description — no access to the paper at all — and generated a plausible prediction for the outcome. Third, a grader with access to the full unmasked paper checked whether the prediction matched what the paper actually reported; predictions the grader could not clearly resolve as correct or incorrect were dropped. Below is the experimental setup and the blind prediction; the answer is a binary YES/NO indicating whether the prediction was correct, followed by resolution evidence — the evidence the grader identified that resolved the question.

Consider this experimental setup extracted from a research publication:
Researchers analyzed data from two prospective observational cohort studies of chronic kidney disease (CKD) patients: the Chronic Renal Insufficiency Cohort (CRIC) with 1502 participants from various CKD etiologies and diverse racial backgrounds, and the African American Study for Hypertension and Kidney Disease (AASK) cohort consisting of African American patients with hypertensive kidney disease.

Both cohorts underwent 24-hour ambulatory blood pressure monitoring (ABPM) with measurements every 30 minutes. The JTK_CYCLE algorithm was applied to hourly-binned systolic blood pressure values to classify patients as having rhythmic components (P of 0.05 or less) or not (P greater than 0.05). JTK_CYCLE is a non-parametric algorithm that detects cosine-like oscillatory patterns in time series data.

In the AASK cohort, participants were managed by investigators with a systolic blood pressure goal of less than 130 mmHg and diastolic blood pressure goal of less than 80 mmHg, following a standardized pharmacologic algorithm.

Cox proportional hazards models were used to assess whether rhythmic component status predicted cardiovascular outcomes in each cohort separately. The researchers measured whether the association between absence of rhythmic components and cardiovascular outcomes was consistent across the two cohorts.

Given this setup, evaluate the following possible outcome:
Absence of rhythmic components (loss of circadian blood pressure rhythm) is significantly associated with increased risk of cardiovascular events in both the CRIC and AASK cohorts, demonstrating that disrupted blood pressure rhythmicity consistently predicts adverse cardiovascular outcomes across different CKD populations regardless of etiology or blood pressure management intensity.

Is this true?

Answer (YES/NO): NO